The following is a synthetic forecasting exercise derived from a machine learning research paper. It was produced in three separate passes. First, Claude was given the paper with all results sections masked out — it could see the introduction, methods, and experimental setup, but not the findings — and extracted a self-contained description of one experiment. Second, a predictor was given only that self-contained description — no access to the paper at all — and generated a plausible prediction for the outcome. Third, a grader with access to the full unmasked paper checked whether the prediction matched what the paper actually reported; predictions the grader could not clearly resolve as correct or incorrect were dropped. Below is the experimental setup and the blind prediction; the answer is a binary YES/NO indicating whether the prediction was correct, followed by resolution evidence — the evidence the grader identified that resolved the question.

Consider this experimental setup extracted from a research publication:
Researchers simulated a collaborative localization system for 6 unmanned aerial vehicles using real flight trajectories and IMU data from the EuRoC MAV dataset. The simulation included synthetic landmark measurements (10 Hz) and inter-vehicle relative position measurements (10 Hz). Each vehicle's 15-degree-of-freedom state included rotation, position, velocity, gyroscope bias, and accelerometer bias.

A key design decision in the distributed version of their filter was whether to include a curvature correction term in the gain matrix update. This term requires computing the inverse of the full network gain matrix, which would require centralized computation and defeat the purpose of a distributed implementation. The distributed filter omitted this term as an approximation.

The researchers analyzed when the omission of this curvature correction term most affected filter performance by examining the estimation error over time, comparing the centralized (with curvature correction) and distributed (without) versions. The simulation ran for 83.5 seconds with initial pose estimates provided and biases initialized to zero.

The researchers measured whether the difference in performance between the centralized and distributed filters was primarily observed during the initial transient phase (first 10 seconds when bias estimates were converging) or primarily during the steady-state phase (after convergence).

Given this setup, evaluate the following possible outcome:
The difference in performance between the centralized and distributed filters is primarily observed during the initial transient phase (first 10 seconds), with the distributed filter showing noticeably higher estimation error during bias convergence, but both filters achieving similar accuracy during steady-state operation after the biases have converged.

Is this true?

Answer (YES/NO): YES